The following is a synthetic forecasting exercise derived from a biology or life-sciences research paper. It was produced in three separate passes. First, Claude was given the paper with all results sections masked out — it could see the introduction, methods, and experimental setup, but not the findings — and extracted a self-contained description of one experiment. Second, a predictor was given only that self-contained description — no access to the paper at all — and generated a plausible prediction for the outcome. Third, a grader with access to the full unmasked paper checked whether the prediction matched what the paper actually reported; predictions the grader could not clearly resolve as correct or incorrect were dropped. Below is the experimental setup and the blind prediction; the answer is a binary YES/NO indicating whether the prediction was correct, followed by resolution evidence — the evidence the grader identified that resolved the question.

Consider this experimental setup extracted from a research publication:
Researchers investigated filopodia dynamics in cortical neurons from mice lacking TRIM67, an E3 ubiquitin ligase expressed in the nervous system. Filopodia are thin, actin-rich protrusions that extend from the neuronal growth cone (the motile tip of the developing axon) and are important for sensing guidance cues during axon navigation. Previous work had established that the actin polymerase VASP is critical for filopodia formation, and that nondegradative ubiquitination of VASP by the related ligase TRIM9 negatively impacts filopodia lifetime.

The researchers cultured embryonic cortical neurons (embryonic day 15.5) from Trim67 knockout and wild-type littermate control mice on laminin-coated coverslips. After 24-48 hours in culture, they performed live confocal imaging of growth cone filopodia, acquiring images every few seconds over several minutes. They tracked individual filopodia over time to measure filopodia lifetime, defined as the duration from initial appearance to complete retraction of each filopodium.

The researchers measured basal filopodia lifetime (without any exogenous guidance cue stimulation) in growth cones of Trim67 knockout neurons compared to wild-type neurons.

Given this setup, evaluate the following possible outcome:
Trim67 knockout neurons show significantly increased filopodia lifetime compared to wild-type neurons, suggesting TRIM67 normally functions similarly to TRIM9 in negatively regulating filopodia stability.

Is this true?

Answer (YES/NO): YES